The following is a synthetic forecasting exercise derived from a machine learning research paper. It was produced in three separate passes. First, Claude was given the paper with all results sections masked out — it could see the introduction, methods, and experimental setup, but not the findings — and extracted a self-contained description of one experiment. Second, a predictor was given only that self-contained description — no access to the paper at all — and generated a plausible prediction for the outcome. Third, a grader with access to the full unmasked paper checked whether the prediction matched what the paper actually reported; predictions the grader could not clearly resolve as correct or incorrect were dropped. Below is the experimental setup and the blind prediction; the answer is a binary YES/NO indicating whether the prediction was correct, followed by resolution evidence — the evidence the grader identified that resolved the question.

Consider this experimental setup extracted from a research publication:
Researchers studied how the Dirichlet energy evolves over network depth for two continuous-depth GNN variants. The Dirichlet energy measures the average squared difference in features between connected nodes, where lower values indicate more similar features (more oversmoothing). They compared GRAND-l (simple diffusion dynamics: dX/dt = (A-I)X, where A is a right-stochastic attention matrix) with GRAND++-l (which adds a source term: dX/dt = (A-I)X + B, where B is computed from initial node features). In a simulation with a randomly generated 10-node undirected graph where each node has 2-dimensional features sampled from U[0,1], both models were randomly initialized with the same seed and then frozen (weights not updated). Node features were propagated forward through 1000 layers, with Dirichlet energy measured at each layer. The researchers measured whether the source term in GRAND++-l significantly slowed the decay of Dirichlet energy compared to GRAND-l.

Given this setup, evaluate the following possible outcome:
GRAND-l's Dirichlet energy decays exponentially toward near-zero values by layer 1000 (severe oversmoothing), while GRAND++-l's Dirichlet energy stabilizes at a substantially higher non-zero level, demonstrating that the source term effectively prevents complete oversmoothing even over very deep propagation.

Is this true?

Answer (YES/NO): NO